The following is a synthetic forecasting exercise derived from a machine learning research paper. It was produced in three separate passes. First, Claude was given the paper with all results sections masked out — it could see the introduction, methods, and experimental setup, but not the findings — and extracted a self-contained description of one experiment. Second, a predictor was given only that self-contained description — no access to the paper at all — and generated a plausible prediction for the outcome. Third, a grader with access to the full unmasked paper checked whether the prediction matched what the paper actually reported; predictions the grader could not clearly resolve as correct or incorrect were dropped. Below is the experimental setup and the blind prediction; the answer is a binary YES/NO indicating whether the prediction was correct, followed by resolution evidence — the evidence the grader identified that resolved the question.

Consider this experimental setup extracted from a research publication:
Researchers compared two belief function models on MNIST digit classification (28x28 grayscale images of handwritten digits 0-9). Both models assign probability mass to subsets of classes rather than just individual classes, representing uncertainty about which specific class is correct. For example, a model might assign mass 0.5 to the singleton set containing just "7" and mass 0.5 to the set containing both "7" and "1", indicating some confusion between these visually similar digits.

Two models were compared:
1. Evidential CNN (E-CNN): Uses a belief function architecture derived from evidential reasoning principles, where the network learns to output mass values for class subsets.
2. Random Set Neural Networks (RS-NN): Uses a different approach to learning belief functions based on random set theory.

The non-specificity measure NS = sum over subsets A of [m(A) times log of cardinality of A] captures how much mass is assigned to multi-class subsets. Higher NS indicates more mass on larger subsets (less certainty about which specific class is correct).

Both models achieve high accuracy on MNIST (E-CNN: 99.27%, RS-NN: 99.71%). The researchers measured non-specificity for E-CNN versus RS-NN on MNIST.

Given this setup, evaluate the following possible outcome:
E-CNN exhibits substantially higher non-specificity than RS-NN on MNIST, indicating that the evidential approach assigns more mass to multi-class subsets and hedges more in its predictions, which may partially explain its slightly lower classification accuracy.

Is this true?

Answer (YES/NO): YES